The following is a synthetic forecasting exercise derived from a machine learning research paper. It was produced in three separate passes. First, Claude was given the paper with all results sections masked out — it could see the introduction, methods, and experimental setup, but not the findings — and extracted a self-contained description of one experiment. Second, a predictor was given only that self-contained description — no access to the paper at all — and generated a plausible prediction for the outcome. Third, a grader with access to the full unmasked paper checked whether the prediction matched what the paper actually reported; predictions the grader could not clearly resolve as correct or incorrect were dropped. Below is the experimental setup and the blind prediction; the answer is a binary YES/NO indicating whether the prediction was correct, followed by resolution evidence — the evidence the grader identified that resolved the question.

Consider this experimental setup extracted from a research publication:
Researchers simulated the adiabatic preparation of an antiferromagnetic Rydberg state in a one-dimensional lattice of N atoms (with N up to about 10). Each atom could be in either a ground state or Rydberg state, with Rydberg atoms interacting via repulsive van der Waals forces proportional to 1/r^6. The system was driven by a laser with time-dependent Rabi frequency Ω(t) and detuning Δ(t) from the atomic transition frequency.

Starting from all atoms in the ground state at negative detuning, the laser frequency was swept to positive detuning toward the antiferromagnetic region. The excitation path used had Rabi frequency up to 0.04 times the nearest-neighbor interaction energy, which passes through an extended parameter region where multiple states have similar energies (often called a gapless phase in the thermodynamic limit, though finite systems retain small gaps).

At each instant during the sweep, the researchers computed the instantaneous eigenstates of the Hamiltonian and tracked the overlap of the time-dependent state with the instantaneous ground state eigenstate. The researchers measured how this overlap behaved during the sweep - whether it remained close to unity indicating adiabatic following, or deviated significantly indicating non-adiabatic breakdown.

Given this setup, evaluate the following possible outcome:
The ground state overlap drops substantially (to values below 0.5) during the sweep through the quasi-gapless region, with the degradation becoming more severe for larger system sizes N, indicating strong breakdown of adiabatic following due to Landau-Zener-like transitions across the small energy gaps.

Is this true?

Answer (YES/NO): NO